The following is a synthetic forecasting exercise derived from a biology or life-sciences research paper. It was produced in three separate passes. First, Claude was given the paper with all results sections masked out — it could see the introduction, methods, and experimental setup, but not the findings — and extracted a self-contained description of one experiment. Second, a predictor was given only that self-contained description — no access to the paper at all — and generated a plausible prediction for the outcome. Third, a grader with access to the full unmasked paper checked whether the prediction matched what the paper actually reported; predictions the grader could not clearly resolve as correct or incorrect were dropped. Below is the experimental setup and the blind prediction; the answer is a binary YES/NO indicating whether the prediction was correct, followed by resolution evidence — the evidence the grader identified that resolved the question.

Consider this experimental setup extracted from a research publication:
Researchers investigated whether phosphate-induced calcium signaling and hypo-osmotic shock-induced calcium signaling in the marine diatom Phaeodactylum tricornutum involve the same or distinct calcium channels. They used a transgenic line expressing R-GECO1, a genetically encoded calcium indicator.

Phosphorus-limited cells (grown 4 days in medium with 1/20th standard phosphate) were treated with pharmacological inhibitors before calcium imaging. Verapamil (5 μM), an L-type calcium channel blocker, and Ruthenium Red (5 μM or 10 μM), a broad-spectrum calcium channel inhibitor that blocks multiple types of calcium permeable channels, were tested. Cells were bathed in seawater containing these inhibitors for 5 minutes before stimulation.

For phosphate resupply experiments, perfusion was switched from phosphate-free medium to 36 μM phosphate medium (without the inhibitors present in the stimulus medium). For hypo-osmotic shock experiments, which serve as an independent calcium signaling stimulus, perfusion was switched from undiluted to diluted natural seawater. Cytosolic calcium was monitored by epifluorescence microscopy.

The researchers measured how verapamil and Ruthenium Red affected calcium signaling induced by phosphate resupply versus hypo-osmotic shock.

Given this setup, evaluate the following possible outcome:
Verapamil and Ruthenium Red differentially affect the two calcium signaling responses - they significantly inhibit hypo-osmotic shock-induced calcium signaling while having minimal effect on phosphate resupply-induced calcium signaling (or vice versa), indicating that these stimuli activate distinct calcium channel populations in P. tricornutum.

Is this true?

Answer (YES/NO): YES